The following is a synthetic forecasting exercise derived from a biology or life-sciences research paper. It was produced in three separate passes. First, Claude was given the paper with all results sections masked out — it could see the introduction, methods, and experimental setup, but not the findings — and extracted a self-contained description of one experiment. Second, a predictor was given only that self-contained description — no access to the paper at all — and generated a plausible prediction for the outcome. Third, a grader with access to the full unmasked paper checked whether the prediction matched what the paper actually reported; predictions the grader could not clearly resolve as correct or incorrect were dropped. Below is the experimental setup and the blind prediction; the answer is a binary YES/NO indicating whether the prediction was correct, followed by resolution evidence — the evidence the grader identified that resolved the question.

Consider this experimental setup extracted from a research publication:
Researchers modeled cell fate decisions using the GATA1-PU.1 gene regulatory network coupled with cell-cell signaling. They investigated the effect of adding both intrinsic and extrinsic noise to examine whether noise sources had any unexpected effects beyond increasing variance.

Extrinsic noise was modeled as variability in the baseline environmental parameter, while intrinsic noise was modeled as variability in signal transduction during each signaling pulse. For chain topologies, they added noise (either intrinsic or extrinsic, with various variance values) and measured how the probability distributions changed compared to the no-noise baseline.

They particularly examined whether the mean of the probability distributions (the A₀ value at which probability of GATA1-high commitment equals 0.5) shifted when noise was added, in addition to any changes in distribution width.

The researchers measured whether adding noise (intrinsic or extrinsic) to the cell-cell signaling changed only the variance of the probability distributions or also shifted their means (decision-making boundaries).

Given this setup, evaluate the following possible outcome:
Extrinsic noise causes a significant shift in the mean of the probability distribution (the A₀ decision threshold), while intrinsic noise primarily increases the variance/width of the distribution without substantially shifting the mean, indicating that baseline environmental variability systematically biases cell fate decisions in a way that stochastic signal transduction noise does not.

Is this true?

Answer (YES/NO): NO